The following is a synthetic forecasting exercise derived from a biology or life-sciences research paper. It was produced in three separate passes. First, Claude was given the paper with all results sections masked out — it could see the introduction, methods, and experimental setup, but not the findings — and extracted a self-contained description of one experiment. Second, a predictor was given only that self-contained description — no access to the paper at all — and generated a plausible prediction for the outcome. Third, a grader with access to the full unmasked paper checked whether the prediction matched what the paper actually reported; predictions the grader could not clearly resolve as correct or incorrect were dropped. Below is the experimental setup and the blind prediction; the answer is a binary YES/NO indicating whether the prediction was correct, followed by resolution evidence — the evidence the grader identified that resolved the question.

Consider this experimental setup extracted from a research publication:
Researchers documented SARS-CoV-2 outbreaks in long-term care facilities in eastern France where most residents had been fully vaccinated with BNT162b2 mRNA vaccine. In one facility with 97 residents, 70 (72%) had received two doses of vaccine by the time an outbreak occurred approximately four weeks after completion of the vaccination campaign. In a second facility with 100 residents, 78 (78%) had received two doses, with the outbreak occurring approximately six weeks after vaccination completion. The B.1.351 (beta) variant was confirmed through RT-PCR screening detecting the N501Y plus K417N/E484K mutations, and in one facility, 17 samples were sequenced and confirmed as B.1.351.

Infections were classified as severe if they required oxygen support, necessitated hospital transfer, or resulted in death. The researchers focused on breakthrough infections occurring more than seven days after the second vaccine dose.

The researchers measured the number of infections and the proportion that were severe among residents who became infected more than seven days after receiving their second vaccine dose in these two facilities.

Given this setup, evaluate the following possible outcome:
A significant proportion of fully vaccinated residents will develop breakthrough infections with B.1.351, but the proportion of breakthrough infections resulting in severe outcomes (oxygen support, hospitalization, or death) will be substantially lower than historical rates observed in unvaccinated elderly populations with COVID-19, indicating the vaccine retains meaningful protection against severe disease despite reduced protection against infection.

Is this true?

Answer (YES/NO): NO